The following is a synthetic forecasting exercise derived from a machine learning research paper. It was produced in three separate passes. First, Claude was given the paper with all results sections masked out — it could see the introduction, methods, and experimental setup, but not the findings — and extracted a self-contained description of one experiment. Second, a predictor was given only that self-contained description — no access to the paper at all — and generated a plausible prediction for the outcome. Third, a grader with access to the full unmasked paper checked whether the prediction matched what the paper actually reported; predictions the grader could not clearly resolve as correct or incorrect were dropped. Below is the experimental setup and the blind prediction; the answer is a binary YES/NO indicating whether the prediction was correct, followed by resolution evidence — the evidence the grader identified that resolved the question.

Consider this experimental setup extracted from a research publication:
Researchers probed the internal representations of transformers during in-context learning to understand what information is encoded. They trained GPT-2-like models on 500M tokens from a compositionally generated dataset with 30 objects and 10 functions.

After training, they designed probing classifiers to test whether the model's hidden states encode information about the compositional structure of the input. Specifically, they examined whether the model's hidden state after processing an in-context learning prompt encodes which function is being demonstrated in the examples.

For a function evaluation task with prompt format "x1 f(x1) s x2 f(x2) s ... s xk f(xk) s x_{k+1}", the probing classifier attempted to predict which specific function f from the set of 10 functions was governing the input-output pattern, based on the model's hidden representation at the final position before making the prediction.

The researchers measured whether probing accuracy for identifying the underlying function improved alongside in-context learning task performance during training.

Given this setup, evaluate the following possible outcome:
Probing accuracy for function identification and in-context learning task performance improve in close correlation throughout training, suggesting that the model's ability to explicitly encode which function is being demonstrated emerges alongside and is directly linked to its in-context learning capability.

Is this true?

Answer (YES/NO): YES